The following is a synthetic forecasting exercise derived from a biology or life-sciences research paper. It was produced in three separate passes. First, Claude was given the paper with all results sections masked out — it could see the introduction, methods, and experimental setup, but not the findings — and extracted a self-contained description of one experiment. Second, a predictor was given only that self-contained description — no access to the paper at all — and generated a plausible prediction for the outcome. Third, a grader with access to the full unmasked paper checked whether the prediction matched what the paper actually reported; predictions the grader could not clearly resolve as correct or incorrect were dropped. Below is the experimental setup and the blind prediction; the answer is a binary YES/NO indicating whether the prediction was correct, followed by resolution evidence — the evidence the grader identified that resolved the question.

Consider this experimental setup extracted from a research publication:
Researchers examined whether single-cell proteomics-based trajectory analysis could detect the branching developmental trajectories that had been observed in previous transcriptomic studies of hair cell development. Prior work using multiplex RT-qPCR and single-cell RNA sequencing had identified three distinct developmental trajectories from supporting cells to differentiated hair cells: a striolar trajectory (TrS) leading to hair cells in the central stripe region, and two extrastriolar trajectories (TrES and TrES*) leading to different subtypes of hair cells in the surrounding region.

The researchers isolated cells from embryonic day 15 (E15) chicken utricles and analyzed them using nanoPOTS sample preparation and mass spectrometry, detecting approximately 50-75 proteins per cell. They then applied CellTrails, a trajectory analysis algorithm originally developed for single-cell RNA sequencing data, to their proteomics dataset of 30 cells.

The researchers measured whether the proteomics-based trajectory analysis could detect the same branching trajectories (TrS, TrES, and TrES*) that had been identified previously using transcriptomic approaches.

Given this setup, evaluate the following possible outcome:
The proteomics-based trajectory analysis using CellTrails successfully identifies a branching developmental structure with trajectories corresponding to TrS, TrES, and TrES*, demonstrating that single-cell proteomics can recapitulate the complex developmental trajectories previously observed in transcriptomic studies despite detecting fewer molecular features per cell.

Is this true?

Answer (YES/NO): NO